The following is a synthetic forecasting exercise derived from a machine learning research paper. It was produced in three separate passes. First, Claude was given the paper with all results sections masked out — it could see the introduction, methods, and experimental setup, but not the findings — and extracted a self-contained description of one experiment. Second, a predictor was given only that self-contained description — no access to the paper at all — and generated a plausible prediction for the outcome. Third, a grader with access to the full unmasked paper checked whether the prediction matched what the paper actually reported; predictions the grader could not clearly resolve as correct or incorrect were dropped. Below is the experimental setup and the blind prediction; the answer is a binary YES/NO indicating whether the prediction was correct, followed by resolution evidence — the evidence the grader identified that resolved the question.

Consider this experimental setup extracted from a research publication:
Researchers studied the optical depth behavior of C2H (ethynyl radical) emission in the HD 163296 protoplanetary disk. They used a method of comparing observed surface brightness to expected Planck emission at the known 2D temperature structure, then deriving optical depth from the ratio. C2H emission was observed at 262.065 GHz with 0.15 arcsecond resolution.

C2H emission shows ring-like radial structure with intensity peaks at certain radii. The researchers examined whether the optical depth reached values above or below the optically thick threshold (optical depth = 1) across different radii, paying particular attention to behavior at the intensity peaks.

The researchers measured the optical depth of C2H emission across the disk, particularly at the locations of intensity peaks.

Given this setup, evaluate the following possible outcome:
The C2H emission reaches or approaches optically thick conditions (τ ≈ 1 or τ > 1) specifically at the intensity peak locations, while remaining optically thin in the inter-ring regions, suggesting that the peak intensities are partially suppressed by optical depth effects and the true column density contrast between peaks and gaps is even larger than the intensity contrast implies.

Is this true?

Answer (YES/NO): YES